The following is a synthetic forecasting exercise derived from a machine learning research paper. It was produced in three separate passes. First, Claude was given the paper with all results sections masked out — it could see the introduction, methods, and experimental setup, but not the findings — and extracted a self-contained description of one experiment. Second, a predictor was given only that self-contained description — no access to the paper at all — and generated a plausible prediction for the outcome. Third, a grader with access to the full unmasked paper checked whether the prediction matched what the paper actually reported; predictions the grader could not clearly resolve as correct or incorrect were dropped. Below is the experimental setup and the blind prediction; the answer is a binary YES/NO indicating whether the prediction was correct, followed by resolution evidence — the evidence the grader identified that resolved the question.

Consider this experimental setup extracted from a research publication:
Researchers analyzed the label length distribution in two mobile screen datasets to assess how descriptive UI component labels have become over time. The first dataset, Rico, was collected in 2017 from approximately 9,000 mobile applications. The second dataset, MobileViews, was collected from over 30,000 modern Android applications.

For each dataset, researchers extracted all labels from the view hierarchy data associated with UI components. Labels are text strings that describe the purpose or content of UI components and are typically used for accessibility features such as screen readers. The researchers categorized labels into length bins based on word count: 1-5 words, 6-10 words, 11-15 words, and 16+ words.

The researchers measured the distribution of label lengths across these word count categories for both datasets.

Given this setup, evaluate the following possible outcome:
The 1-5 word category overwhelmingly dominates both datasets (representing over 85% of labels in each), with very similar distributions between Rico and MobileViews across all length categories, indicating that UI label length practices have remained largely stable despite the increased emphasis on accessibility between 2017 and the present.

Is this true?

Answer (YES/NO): NO